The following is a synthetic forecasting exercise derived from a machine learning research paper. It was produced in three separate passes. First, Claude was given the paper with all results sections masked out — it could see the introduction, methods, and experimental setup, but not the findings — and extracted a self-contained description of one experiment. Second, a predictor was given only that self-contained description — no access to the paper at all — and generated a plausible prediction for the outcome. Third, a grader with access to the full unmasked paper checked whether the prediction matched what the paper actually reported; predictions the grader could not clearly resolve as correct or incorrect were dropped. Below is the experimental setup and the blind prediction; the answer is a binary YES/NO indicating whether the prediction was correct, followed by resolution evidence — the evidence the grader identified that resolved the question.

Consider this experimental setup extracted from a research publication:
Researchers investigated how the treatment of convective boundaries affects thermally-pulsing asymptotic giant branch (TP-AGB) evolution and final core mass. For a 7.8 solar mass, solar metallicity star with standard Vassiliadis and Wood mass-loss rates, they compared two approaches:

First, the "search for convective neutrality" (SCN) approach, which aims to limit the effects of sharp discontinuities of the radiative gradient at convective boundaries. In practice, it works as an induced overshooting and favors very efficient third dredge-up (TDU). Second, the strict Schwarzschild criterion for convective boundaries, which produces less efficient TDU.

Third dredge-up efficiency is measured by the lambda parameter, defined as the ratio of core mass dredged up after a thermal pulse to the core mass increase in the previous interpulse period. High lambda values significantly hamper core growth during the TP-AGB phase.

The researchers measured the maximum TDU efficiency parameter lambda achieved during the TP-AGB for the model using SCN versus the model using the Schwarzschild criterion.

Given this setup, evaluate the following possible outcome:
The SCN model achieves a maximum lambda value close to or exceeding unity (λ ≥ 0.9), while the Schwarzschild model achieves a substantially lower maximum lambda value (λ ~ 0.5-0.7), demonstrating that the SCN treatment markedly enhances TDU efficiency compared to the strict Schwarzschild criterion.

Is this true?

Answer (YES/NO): YES